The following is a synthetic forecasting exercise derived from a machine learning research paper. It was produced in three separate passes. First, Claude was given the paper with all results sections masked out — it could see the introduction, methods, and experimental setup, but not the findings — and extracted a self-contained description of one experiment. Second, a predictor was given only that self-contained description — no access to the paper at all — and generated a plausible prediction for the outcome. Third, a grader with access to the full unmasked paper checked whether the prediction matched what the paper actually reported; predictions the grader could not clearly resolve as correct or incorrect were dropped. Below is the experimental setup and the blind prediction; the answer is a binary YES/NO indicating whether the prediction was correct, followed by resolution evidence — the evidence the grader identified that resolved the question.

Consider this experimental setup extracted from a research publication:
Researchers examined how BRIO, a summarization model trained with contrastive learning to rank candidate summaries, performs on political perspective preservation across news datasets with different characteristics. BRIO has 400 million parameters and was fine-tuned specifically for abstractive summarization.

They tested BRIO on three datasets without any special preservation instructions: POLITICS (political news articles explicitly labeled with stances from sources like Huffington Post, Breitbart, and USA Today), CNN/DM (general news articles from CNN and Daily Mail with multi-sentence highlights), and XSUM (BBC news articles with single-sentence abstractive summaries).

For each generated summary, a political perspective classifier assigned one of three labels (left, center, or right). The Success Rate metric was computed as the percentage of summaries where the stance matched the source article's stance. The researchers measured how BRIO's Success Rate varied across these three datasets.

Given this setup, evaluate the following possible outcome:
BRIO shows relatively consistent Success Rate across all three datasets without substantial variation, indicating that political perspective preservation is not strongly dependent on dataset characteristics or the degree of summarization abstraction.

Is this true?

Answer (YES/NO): NO